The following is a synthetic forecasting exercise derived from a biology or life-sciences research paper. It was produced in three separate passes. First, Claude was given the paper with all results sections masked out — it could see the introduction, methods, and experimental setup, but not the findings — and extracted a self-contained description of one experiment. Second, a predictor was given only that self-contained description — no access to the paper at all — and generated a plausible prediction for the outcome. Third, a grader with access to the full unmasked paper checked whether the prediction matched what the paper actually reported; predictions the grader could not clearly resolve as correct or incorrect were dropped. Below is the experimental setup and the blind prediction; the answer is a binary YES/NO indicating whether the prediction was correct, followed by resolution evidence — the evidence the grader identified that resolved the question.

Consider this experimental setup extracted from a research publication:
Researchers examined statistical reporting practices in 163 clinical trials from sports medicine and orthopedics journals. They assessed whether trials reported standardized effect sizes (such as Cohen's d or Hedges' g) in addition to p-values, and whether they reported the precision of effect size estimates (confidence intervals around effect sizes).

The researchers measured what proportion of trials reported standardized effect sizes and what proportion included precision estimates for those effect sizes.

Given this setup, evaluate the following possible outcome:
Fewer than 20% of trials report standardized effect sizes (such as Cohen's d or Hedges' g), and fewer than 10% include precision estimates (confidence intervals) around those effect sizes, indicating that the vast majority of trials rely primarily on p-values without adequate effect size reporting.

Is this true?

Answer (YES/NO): NO